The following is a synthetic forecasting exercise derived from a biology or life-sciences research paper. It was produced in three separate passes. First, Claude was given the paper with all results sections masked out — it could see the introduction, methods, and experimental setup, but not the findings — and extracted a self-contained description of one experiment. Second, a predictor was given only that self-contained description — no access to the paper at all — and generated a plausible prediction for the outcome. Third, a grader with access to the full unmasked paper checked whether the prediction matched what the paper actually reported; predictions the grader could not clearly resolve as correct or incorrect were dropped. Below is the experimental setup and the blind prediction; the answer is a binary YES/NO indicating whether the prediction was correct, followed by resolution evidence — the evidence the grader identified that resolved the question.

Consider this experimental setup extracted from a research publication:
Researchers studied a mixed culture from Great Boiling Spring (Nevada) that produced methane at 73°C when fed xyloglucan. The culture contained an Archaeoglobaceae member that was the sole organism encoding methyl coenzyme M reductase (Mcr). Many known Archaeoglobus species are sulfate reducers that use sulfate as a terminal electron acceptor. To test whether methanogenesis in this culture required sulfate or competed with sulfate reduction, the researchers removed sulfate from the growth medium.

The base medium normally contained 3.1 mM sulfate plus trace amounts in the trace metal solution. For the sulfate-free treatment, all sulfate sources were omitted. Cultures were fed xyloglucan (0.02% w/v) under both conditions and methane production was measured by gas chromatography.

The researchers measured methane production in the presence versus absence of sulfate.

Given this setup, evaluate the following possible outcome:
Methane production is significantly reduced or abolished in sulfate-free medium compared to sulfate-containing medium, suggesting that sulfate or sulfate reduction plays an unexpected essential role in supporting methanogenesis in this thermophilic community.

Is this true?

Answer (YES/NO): NO